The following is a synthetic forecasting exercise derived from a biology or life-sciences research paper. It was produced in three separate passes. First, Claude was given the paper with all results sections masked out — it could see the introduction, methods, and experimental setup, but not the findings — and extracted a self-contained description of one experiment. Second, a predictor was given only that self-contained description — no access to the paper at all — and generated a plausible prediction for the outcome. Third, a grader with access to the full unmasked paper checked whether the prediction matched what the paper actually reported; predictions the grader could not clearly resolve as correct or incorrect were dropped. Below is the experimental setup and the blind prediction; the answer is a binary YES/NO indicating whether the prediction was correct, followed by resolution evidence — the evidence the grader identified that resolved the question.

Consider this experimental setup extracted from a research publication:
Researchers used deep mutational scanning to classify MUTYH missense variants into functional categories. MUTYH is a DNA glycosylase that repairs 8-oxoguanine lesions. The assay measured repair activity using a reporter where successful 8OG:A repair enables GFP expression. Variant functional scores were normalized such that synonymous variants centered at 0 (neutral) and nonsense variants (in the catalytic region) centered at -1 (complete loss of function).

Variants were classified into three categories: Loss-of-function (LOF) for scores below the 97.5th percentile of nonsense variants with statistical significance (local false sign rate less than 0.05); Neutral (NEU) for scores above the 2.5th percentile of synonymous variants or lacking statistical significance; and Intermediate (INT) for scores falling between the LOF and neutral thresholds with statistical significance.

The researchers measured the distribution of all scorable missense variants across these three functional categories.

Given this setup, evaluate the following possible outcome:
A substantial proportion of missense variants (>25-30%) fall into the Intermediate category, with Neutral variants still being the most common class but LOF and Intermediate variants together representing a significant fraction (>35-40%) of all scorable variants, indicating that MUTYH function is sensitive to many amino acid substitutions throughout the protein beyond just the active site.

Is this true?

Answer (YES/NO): NO